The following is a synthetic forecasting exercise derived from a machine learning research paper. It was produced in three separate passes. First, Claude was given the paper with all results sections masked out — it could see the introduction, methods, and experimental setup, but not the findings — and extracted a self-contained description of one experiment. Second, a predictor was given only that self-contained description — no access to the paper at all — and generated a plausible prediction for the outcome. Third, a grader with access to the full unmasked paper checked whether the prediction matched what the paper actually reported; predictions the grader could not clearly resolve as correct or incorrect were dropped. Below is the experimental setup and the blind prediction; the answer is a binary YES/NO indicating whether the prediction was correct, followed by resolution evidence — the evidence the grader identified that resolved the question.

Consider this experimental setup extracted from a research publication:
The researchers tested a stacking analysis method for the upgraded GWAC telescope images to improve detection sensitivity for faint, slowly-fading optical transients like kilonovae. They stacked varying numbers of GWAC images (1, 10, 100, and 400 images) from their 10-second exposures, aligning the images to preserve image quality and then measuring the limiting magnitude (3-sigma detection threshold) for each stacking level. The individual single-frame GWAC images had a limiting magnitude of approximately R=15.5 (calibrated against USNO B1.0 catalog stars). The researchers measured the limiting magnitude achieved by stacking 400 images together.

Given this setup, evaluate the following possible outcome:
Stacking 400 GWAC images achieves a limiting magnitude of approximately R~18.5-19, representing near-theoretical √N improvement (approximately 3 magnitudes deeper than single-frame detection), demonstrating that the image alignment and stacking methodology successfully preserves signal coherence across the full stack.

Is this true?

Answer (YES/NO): NO